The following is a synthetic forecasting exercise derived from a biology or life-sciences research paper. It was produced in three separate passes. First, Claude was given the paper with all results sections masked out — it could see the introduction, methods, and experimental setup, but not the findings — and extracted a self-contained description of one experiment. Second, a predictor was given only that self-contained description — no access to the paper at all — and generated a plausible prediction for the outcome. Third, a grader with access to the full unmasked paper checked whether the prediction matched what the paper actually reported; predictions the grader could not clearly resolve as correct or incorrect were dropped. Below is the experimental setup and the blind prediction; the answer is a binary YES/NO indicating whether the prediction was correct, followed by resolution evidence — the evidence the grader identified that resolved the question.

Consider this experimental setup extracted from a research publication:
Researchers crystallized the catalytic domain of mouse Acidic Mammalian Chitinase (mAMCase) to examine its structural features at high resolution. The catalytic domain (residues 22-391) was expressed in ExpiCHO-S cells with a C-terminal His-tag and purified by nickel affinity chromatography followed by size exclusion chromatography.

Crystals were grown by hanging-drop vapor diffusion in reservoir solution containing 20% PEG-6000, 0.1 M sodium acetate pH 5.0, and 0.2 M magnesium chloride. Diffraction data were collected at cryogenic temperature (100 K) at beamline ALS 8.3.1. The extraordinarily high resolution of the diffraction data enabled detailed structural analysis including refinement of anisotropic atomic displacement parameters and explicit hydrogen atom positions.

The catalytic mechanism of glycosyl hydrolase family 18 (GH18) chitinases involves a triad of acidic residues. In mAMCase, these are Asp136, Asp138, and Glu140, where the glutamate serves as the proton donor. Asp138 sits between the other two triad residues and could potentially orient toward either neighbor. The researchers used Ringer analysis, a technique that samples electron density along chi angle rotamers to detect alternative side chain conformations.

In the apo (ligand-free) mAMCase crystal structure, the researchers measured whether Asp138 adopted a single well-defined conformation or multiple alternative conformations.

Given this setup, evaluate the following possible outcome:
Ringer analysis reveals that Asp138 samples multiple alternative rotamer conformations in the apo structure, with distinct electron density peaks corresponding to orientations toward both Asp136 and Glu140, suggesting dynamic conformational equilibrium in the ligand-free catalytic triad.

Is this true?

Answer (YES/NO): YES